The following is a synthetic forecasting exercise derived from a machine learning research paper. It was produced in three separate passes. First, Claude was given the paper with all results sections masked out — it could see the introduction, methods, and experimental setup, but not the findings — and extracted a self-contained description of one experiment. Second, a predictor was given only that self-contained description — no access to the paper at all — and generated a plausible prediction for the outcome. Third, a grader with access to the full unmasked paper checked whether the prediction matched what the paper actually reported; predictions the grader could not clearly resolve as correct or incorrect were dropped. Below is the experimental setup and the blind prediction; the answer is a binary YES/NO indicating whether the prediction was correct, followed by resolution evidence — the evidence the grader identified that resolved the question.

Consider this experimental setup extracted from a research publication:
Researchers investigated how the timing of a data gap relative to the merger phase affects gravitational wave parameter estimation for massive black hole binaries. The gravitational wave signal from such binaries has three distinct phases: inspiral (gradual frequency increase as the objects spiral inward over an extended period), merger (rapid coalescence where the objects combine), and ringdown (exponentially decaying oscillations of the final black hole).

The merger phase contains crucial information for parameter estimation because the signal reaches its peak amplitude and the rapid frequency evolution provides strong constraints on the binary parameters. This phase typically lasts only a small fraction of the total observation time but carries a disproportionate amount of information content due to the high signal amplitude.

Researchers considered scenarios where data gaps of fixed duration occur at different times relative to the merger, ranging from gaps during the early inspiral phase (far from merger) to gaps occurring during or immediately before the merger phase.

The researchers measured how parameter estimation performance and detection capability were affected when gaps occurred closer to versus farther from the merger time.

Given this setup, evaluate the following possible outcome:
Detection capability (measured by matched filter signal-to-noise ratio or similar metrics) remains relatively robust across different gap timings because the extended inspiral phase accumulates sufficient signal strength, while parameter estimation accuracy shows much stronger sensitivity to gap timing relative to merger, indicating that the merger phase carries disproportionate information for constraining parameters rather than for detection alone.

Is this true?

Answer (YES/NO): NO